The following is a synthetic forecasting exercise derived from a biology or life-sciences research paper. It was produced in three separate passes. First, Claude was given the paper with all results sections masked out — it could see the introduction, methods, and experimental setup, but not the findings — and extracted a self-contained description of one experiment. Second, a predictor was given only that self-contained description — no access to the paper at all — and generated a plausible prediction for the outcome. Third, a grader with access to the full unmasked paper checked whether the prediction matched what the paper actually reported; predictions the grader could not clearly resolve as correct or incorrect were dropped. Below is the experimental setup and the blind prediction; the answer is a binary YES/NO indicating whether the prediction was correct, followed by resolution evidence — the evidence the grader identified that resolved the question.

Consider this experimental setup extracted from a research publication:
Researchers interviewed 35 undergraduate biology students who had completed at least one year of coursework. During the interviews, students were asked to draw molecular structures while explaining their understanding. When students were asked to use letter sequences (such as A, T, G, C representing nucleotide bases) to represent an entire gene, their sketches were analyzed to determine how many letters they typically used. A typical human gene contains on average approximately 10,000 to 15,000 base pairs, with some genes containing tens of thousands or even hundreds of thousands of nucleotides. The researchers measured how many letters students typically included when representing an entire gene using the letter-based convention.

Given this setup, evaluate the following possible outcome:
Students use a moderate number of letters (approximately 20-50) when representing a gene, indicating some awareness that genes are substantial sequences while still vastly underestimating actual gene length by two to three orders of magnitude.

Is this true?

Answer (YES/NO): NO